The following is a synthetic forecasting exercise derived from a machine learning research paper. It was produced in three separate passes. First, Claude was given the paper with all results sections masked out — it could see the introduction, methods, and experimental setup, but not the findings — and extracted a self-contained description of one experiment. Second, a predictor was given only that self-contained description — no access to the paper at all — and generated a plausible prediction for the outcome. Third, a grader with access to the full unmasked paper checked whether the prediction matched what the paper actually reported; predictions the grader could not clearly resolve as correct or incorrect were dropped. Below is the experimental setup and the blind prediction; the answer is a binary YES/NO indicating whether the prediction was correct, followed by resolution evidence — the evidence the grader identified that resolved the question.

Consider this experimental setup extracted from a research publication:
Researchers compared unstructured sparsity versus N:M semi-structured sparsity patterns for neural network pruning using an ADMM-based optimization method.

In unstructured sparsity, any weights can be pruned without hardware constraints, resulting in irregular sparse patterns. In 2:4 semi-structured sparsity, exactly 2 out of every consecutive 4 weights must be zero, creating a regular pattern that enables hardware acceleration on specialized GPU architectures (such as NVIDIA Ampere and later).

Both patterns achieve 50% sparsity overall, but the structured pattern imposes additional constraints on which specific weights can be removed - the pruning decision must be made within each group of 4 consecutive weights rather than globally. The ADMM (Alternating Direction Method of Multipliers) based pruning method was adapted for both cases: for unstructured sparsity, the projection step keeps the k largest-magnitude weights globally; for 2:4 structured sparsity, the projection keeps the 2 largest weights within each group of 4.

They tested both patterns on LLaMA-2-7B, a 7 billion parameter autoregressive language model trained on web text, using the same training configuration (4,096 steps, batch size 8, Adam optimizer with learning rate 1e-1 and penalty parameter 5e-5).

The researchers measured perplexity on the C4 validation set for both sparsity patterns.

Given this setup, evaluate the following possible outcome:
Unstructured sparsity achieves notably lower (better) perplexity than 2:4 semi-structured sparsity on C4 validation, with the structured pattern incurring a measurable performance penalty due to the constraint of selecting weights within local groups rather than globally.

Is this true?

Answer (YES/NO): YES